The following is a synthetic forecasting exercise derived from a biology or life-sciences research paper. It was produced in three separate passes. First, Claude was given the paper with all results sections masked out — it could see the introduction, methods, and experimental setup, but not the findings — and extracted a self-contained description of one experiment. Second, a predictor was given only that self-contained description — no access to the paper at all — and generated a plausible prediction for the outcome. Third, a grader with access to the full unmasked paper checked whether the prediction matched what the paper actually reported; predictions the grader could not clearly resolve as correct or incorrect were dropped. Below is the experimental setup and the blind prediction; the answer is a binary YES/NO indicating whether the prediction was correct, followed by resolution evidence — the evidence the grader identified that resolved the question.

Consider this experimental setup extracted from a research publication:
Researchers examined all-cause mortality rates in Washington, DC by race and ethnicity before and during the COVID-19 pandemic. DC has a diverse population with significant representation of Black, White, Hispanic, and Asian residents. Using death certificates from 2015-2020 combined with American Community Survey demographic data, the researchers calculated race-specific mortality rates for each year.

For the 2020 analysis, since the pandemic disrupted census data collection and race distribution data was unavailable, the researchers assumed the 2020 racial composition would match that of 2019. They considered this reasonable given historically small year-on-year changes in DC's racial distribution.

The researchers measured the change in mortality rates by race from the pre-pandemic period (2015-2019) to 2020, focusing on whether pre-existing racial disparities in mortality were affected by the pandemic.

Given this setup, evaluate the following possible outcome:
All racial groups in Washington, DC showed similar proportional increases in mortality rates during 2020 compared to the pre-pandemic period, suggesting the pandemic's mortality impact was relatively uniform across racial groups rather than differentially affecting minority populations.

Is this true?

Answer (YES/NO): NO